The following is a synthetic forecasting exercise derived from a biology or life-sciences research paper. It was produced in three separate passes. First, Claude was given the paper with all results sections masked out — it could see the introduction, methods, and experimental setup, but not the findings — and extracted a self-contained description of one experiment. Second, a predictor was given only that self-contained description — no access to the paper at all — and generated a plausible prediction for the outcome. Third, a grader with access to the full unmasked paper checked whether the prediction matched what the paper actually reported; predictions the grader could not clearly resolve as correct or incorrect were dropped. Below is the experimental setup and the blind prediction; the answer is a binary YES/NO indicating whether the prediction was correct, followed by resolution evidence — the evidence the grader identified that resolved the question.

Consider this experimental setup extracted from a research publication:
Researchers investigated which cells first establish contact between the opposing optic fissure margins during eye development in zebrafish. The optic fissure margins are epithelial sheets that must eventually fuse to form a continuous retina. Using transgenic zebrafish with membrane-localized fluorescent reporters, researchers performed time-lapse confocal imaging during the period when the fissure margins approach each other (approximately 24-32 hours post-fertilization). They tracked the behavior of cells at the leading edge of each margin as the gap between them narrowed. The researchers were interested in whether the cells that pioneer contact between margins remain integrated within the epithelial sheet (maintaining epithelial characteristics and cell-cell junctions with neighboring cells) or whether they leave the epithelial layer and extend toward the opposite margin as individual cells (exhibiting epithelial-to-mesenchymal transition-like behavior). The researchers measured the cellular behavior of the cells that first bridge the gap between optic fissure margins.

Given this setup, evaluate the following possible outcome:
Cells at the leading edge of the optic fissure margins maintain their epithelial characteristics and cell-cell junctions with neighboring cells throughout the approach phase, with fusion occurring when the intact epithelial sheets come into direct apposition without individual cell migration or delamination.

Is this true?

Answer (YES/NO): NO